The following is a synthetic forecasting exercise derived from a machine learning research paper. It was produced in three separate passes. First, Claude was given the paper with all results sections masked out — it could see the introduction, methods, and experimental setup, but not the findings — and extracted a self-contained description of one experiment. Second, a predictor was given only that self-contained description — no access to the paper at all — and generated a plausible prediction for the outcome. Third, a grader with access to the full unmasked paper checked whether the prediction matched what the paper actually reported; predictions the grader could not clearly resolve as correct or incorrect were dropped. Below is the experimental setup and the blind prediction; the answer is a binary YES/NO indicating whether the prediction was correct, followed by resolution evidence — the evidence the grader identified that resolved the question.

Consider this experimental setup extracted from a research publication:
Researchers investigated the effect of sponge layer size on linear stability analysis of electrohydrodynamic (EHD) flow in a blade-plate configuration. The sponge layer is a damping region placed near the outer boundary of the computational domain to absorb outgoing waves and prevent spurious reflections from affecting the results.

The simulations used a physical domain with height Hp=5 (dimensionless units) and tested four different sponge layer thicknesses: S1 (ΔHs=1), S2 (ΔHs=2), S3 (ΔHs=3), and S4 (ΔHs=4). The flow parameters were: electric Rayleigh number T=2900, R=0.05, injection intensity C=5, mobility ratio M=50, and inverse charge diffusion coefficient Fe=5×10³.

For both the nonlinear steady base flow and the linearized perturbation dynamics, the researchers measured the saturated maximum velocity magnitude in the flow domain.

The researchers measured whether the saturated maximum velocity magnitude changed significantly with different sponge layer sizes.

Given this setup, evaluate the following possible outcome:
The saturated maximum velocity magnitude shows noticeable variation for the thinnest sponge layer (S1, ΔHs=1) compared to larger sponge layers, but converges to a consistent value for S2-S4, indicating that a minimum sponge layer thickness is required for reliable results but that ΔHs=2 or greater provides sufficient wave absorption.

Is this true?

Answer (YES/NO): NO